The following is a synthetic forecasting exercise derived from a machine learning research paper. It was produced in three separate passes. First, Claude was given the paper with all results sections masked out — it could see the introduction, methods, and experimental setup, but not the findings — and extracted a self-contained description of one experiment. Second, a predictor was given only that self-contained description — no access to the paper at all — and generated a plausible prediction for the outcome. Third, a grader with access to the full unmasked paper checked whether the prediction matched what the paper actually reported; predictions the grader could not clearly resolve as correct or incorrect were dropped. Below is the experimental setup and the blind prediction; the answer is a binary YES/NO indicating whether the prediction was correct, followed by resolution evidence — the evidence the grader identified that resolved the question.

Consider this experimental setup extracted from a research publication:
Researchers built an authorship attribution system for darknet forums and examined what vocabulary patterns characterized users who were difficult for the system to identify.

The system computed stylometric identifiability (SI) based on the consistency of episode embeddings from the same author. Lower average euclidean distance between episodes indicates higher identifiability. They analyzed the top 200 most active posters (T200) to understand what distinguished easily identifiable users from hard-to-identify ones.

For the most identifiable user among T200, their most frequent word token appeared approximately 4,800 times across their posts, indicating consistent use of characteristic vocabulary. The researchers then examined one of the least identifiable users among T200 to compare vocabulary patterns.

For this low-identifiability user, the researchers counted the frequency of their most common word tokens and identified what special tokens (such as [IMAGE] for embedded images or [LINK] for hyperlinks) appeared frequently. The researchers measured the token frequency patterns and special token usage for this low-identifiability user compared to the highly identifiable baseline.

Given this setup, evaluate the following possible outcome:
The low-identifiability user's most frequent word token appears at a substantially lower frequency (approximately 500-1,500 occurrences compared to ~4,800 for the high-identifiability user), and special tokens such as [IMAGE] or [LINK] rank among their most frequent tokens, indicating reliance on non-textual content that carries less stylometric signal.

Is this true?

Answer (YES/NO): NO